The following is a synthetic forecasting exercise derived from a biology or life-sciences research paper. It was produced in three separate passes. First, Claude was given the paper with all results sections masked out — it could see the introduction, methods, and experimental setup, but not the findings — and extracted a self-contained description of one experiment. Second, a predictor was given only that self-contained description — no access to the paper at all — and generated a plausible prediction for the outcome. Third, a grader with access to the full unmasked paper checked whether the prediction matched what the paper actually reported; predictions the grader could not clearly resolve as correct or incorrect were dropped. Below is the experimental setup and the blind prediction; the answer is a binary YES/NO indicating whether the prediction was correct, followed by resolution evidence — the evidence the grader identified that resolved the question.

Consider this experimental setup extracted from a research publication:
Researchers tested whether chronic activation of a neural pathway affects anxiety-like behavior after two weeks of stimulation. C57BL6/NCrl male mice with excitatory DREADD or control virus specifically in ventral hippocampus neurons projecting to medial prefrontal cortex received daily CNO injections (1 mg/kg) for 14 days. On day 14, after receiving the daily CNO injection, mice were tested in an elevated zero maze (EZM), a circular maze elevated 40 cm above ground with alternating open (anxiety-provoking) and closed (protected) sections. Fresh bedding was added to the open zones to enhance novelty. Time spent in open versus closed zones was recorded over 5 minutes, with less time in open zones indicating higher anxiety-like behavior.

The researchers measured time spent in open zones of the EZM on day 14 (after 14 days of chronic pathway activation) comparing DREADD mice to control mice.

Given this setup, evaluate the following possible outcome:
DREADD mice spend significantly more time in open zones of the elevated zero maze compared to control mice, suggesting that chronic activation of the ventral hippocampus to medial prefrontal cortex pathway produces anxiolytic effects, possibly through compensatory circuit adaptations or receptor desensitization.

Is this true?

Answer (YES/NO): NO